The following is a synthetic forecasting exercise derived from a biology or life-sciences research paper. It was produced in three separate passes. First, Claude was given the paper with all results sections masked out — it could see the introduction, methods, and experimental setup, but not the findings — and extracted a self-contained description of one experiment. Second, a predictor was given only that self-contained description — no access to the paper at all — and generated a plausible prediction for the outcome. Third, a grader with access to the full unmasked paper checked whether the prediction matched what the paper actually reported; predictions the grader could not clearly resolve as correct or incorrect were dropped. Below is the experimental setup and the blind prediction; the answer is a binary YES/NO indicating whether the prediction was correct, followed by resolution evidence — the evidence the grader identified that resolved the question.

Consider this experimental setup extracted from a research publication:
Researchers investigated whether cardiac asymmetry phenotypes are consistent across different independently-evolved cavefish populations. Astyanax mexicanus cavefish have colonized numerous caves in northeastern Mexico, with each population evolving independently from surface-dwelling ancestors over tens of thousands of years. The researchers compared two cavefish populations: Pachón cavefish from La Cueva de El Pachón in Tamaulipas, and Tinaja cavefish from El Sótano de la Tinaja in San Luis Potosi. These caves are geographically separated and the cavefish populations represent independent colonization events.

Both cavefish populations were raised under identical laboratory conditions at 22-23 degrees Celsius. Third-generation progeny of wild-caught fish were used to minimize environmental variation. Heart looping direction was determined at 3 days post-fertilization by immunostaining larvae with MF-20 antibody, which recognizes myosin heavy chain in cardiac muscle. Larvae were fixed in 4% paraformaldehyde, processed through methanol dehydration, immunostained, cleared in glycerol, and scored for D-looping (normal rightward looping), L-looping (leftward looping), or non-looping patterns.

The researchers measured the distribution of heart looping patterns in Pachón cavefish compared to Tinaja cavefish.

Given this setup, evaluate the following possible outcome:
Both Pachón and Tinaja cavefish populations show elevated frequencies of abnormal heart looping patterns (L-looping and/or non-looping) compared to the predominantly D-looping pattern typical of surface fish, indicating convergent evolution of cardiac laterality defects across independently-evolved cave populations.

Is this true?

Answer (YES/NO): YES